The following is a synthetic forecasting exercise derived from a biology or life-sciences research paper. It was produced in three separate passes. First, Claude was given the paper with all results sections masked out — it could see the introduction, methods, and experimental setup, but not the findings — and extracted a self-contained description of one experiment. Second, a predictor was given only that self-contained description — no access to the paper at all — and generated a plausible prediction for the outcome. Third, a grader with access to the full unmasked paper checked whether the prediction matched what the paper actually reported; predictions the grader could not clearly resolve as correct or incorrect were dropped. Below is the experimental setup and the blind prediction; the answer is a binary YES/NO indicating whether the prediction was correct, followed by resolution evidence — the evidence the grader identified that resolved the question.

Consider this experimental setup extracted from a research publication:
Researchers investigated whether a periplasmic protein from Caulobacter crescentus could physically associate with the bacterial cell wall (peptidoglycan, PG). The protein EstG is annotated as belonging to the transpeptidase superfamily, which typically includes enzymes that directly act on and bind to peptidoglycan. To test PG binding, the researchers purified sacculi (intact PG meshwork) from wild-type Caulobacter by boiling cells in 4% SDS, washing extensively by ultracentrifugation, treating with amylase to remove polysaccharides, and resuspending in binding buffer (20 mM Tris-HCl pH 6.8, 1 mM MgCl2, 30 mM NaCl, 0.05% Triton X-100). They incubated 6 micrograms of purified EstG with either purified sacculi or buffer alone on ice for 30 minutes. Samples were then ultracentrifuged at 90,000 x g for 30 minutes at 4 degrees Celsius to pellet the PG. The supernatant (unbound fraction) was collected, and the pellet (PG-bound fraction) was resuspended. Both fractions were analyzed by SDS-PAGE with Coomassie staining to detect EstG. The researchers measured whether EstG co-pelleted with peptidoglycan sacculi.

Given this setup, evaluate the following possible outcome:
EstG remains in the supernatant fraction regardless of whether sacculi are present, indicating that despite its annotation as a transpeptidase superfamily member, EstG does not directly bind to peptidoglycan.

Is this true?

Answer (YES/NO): NO